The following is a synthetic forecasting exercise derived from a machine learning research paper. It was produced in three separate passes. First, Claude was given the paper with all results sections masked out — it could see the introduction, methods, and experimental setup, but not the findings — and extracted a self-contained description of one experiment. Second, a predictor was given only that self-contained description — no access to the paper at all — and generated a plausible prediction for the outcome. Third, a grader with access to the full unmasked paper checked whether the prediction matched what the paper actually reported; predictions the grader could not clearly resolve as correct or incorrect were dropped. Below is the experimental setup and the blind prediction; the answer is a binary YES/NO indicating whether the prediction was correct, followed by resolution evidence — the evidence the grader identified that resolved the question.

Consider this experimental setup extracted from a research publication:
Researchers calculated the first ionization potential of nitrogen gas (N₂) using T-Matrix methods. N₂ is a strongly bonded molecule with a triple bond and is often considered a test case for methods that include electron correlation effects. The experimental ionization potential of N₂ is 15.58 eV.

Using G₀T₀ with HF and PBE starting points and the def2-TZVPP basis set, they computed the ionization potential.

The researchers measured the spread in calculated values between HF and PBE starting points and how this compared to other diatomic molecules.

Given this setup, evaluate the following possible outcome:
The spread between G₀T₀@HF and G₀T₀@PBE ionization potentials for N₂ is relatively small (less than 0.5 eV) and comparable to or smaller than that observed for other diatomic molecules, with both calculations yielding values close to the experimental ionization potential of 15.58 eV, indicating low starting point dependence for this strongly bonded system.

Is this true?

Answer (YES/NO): NO